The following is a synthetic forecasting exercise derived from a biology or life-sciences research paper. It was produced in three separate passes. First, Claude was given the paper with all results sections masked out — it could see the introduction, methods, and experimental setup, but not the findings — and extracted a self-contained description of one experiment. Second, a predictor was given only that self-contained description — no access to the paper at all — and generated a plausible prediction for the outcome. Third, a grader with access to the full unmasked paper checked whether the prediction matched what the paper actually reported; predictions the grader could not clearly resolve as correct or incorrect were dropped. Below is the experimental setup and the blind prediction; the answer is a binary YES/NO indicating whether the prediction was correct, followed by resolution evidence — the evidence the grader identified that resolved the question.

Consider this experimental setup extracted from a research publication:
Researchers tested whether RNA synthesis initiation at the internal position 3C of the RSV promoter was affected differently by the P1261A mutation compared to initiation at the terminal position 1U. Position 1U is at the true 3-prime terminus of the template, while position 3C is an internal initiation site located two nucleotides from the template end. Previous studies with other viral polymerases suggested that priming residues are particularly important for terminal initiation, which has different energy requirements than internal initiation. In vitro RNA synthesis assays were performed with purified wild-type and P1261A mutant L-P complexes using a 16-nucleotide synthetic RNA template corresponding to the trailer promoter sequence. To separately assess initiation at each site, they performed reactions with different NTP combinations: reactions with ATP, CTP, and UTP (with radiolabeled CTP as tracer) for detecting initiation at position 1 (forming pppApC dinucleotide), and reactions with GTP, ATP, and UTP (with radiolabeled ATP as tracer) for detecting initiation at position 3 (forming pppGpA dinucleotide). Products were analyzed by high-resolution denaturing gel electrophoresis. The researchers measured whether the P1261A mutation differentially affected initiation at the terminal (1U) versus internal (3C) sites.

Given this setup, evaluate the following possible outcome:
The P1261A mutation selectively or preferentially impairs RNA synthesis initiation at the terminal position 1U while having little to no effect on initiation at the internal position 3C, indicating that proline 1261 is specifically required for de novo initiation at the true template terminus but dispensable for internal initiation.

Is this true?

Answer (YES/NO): NO